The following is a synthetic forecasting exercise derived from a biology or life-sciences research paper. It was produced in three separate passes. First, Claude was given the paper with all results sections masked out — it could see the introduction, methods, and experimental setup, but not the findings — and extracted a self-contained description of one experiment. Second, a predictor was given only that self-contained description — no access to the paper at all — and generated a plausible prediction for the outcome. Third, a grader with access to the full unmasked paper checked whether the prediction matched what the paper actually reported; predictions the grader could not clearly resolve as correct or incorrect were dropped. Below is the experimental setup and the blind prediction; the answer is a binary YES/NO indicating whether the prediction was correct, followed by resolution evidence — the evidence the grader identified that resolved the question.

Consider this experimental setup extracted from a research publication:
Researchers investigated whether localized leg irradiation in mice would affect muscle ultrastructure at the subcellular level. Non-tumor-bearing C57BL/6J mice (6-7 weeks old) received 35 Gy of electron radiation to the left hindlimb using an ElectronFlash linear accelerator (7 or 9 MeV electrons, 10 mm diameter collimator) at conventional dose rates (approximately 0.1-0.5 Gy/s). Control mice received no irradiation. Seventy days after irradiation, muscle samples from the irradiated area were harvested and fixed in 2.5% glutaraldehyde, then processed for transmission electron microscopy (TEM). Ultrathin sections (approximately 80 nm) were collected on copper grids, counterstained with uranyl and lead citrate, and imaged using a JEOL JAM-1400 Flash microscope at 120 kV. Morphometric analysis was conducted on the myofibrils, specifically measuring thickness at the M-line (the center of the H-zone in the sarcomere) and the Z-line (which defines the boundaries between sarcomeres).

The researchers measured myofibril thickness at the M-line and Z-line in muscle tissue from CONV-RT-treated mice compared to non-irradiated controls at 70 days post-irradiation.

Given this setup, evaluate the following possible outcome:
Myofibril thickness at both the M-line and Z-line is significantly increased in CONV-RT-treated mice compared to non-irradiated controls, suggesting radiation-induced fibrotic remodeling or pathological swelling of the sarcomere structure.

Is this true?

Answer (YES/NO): NO